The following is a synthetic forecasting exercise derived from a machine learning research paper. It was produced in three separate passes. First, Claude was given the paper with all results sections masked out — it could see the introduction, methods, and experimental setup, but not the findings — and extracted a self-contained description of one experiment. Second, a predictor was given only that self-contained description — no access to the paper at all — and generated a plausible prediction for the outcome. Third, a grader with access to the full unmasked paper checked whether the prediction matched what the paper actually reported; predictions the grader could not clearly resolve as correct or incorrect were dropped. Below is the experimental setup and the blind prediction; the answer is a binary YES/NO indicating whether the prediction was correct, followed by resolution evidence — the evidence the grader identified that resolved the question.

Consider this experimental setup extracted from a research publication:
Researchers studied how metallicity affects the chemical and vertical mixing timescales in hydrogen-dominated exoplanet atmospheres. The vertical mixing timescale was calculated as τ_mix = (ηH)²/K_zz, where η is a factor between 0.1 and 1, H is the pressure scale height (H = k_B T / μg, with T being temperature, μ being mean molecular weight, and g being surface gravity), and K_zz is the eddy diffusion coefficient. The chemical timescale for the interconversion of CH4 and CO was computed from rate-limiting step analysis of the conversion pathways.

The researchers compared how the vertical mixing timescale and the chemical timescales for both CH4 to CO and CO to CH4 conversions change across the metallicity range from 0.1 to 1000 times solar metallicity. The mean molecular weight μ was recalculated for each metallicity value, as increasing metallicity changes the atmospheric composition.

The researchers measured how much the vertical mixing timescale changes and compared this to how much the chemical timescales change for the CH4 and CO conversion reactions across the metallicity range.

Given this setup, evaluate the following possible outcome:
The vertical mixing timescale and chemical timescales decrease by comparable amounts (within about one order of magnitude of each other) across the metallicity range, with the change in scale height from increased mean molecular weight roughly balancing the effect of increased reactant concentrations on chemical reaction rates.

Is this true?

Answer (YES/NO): NO